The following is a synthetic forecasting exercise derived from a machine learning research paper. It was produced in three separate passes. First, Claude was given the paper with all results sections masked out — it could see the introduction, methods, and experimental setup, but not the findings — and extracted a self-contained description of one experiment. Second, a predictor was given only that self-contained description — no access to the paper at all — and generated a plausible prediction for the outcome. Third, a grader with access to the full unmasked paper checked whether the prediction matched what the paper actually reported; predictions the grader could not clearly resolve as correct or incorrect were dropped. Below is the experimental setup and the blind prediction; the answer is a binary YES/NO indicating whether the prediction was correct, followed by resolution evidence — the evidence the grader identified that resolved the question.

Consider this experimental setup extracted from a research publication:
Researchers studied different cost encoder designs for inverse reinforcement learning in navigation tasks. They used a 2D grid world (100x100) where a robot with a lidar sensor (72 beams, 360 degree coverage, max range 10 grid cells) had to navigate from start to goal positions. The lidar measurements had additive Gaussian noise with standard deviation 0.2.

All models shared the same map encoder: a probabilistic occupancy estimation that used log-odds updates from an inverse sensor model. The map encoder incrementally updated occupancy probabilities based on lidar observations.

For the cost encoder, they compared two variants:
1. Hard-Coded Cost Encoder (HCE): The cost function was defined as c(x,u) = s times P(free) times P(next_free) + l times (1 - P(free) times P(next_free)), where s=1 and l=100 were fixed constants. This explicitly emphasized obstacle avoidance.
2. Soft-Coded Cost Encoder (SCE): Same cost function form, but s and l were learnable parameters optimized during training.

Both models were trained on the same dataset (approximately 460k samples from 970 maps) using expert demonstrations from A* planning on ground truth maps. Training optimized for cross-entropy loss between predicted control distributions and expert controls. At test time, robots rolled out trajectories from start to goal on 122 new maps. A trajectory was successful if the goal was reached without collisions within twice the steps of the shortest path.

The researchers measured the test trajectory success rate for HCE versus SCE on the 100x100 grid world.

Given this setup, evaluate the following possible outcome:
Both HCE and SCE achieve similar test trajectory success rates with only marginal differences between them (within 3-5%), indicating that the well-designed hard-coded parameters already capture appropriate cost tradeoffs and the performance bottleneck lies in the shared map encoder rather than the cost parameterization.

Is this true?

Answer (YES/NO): NO